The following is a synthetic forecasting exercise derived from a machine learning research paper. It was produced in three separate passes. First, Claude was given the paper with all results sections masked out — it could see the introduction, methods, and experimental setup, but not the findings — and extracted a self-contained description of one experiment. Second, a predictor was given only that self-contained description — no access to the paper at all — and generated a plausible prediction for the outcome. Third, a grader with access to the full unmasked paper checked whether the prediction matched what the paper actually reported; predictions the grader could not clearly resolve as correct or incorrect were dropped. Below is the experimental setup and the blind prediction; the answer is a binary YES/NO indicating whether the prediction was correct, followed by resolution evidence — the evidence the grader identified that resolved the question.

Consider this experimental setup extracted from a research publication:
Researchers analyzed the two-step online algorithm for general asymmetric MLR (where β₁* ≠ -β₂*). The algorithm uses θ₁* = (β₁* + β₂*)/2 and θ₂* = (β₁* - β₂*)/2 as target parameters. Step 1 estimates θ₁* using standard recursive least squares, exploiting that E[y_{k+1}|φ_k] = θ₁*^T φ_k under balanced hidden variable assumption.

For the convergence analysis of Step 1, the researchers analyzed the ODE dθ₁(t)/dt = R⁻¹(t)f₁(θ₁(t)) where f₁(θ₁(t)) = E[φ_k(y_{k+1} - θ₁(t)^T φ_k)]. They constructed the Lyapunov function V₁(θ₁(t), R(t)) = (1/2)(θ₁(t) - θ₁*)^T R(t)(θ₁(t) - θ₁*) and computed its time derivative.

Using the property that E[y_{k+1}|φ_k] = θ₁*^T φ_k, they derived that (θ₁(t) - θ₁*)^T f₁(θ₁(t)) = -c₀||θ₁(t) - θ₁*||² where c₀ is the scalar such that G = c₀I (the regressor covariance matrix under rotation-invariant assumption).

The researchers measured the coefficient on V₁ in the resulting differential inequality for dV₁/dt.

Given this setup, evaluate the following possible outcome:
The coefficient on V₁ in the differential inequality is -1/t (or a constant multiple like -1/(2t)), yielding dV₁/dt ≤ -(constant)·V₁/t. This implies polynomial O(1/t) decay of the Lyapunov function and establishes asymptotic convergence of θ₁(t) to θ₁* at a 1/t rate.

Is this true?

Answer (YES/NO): NO